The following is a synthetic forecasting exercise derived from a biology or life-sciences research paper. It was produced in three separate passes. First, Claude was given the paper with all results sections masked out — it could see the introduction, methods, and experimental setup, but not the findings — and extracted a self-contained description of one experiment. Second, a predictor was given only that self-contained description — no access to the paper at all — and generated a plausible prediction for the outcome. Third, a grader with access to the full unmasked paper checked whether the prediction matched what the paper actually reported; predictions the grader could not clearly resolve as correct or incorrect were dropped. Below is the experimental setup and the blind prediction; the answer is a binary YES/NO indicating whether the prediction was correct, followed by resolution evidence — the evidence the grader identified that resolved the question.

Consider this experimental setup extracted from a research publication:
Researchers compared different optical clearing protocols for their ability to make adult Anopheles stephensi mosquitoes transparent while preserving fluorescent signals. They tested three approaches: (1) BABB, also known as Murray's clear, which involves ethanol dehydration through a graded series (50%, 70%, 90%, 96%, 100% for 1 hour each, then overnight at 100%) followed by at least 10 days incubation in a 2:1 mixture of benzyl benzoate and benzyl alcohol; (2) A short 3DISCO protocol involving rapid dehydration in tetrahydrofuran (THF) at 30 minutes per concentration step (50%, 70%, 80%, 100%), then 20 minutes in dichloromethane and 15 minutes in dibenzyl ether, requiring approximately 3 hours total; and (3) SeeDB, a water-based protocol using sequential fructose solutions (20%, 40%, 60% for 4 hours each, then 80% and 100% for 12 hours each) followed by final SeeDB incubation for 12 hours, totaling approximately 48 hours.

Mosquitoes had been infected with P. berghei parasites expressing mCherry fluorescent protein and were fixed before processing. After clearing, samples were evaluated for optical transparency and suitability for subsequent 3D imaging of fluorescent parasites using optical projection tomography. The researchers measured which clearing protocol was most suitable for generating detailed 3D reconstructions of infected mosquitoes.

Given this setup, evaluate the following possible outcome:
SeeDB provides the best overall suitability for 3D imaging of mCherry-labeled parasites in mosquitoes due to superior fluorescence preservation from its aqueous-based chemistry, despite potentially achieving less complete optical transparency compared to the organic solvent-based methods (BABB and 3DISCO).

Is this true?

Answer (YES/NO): NO